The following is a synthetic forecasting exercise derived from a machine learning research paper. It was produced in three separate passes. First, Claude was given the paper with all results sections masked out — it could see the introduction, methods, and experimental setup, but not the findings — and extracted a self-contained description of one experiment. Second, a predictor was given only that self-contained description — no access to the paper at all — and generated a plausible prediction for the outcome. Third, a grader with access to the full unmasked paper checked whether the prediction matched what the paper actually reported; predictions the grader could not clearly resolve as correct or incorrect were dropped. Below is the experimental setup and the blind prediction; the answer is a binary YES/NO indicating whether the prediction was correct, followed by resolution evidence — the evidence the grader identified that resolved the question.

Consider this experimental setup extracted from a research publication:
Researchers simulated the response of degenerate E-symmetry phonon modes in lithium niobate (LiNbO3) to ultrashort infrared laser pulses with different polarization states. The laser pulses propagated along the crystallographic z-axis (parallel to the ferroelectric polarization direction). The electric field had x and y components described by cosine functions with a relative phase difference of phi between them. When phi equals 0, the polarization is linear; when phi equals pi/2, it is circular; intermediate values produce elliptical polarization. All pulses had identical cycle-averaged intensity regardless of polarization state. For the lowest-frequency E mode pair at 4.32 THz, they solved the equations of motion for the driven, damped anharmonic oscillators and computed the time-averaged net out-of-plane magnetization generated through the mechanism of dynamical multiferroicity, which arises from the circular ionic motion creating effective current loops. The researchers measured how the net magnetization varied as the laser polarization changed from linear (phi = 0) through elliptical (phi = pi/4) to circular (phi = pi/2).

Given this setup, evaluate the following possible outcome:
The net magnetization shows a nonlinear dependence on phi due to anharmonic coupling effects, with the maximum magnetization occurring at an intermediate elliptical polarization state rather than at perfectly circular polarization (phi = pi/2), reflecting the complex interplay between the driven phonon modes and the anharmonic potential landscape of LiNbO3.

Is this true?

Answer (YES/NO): NO